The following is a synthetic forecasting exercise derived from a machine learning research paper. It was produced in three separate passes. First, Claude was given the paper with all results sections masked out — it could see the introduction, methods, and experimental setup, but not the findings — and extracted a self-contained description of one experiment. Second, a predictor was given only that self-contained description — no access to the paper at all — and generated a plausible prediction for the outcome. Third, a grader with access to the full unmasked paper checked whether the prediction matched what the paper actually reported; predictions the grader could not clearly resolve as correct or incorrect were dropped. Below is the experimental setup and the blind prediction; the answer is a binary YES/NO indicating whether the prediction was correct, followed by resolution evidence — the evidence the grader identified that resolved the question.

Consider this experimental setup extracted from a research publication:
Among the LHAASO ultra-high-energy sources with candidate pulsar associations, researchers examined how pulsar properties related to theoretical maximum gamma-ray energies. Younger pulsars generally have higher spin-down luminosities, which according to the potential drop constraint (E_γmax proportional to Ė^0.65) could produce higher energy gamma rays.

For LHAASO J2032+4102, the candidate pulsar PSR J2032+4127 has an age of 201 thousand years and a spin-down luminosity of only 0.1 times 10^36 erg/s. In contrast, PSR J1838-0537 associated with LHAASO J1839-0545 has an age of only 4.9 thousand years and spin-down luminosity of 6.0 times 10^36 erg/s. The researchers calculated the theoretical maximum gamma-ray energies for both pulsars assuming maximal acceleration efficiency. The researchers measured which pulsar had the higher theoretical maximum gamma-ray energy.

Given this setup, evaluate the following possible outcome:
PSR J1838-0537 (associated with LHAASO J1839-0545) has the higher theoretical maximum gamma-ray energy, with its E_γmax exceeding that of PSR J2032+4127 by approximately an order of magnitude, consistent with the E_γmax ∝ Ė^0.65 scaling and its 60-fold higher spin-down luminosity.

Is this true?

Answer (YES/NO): YES